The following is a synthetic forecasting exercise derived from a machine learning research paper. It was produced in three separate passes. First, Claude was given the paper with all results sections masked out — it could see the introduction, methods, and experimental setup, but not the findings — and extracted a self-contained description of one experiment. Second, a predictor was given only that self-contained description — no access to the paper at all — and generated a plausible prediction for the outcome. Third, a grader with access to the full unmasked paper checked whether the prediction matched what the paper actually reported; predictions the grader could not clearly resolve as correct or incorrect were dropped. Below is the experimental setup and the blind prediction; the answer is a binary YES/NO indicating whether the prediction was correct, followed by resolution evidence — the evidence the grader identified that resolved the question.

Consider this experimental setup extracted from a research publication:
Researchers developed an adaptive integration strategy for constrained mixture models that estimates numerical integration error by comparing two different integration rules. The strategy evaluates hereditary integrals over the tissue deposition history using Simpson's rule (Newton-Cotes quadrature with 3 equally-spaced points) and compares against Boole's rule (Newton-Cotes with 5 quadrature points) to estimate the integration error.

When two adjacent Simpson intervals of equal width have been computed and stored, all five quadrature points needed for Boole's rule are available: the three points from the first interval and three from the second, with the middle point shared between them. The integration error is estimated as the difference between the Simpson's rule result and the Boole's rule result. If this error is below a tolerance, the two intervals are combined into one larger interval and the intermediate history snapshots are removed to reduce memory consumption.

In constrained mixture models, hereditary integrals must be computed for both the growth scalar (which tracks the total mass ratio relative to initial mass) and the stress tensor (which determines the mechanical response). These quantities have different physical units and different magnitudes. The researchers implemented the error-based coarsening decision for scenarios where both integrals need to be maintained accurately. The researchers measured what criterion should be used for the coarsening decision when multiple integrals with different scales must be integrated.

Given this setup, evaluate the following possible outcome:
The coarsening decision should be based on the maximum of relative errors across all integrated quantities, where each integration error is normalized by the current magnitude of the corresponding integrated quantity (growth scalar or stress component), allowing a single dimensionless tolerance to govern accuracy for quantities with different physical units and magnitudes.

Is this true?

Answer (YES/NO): NO